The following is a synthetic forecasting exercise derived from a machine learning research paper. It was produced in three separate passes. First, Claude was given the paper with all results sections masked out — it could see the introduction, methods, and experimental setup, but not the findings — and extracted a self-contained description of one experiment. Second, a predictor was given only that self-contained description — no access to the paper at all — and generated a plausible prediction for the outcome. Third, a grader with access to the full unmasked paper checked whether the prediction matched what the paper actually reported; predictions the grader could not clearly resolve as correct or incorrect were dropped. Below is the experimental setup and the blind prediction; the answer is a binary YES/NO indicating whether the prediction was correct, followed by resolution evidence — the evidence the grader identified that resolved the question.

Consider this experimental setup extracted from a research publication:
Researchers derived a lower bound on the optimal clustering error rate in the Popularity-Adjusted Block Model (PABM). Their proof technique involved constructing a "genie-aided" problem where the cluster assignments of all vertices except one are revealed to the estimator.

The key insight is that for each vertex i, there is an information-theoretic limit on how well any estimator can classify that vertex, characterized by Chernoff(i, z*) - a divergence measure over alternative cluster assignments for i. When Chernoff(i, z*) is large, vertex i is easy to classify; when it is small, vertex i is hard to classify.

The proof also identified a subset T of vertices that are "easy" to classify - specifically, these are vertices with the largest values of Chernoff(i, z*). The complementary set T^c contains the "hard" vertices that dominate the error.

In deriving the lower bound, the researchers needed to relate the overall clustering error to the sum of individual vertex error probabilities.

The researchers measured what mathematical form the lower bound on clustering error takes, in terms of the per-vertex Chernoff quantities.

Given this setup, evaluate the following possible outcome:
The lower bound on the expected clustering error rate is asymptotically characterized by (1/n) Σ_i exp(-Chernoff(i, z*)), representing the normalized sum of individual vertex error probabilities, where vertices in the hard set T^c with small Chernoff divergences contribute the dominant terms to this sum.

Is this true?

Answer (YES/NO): YES